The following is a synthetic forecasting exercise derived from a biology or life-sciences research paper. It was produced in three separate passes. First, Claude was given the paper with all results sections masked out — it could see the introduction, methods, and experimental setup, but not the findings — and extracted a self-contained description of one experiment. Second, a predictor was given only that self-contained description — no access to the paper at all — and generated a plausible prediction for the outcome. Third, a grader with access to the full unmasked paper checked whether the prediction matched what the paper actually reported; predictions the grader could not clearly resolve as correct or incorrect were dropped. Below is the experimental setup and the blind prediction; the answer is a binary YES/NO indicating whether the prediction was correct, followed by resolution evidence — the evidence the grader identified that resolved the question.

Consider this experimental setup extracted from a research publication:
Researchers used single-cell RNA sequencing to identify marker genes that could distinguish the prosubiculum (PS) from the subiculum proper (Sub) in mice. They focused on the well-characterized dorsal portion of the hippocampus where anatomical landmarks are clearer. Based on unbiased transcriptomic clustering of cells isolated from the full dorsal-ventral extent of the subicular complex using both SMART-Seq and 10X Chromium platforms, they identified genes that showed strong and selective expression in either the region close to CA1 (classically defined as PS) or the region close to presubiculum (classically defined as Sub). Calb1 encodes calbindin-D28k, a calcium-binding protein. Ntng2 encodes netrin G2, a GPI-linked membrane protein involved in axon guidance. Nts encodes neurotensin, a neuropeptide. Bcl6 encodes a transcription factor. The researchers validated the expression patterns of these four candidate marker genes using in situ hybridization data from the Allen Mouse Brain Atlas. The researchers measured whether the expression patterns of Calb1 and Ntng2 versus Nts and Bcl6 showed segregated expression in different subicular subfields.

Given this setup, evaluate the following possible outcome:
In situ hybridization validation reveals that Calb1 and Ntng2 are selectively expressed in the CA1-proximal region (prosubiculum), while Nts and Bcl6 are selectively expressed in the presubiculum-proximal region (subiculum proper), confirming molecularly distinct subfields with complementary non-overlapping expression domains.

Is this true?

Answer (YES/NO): YES